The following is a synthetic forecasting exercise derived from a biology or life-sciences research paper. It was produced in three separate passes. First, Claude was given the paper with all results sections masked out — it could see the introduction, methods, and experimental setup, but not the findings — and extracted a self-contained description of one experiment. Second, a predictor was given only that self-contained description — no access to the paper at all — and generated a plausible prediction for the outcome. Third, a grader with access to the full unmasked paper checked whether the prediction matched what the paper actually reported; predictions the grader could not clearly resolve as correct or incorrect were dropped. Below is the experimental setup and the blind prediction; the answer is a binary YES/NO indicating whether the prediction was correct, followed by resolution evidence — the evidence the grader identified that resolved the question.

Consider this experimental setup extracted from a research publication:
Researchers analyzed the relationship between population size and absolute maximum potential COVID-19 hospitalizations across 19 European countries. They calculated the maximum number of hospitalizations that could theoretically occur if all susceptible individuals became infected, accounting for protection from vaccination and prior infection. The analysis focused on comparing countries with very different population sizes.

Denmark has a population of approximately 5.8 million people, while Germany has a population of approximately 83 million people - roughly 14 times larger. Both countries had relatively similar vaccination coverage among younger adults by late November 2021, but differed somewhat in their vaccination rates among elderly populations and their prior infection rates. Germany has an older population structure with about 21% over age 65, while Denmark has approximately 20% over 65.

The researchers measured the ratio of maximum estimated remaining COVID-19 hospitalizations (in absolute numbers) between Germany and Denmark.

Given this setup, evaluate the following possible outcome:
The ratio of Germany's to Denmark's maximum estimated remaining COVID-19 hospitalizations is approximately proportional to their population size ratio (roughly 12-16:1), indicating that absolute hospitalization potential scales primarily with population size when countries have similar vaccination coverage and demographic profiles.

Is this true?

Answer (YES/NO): NO